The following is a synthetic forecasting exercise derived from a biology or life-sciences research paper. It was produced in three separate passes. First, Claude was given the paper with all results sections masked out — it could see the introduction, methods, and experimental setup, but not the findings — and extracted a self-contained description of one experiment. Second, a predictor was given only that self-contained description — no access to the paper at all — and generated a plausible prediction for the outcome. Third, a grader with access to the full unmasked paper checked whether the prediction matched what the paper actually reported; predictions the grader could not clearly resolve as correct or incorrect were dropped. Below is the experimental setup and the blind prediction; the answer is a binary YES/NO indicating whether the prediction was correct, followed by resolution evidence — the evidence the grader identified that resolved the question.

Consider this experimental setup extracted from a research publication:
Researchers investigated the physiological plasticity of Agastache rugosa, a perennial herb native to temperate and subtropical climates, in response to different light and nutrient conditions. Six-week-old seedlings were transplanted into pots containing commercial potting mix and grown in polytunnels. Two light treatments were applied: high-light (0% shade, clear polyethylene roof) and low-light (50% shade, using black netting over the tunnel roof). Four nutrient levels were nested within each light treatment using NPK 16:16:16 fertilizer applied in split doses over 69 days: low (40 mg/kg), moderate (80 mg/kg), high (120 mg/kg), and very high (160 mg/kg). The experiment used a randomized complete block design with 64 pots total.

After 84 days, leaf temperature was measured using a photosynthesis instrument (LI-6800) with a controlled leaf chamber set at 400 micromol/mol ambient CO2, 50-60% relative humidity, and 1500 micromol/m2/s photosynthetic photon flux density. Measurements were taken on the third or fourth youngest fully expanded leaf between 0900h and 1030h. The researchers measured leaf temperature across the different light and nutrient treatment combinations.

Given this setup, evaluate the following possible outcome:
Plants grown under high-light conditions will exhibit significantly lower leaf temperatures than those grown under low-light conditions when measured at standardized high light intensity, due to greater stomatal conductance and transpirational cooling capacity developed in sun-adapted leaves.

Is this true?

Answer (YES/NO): NO